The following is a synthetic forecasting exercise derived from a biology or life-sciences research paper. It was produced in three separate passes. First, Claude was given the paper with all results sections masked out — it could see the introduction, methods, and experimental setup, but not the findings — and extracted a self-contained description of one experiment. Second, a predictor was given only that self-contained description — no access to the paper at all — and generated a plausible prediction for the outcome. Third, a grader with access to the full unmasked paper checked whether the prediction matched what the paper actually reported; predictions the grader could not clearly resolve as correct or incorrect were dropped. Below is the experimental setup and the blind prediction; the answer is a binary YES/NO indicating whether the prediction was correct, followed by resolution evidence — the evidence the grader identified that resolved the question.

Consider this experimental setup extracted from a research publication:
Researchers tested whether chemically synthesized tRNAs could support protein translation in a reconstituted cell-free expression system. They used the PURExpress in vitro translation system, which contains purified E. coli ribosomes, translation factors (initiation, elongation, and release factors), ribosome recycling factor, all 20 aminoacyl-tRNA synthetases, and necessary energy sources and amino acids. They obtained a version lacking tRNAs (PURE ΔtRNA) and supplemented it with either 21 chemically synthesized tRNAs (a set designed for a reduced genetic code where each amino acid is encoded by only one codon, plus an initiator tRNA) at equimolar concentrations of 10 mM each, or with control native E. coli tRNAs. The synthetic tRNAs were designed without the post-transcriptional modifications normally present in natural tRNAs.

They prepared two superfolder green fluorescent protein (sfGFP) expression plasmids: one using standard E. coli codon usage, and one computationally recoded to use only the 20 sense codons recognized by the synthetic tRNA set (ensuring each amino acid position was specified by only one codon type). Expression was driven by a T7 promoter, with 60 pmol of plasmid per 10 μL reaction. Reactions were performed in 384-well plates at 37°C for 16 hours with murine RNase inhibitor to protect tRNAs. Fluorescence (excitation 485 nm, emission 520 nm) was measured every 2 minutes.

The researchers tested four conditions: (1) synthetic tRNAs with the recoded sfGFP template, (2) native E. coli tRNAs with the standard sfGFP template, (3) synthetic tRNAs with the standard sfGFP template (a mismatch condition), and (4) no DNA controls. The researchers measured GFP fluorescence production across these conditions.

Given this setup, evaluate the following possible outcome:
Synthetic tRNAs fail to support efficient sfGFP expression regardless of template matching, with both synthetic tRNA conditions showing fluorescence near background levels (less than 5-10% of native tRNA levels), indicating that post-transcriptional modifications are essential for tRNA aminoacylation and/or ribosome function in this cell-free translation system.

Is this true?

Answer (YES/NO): NO